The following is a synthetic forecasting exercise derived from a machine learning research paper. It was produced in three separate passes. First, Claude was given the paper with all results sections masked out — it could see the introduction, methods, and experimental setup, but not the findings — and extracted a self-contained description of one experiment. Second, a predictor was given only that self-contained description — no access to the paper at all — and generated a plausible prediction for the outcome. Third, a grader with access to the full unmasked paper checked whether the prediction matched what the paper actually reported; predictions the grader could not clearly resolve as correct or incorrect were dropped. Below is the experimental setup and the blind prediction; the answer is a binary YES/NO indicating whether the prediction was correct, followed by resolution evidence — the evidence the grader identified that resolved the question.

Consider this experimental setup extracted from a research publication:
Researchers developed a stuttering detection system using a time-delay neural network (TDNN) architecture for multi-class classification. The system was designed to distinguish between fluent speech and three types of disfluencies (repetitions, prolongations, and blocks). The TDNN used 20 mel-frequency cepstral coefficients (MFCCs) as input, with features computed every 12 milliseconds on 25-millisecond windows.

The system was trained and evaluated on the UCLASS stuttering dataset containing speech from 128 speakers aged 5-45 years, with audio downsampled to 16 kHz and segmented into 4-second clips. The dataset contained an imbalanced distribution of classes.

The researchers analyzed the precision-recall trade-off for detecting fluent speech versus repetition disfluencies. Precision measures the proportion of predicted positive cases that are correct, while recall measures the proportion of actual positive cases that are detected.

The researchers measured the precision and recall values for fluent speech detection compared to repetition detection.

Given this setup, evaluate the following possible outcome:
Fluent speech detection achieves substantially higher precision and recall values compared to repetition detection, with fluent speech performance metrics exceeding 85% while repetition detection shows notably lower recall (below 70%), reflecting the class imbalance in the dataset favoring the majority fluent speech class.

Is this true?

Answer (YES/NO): NO